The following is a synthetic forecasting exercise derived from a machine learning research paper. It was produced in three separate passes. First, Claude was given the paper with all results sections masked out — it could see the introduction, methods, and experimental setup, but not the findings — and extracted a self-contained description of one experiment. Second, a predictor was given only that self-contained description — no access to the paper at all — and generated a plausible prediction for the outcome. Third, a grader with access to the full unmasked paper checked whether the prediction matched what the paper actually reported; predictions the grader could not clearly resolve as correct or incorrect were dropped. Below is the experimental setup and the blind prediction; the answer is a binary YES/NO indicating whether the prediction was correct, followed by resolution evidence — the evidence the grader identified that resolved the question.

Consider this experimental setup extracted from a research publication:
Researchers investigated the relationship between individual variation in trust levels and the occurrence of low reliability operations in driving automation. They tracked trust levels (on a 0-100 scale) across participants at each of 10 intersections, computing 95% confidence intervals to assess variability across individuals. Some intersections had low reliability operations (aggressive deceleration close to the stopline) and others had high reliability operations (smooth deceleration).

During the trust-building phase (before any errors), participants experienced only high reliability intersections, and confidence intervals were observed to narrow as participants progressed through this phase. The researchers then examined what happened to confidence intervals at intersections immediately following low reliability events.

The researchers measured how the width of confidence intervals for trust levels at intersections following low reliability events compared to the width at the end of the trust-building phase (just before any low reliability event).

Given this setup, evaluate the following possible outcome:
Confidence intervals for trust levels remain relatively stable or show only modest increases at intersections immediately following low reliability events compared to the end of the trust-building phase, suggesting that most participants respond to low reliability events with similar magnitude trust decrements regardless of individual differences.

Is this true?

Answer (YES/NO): NO